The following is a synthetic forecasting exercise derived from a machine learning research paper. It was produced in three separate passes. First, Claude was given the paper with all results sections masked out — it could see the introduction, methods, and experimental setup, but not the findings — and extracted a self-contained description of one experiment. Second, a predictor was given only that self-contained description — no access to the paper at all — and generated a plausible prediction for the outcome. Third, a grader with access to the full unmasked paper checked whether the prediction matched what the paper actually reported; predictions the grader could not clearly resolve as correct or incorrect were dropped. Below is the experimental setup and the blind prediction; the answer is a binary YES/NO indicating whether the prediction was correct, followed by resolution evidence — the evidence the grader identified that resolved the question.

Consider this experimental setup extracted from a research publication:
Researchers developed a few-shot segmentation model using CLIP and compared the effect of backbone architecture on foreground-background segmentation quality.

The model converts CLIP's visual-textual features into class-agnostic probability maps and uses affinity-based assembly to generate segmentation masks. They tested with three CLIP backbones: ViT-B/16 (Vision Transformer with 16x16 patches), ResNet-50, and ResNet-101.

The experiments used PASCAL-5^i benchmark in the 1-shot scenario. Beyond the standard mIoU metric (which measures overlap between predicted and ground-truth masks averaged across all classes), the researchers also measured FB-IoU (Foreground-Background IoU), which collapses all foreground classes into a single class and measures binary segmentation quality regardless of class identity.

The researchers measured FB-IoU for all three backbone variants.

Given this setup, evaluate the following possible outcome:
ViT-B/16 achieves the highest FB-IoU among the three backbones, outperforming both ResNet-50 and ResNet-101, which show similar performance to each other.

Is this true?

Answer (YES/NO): NO